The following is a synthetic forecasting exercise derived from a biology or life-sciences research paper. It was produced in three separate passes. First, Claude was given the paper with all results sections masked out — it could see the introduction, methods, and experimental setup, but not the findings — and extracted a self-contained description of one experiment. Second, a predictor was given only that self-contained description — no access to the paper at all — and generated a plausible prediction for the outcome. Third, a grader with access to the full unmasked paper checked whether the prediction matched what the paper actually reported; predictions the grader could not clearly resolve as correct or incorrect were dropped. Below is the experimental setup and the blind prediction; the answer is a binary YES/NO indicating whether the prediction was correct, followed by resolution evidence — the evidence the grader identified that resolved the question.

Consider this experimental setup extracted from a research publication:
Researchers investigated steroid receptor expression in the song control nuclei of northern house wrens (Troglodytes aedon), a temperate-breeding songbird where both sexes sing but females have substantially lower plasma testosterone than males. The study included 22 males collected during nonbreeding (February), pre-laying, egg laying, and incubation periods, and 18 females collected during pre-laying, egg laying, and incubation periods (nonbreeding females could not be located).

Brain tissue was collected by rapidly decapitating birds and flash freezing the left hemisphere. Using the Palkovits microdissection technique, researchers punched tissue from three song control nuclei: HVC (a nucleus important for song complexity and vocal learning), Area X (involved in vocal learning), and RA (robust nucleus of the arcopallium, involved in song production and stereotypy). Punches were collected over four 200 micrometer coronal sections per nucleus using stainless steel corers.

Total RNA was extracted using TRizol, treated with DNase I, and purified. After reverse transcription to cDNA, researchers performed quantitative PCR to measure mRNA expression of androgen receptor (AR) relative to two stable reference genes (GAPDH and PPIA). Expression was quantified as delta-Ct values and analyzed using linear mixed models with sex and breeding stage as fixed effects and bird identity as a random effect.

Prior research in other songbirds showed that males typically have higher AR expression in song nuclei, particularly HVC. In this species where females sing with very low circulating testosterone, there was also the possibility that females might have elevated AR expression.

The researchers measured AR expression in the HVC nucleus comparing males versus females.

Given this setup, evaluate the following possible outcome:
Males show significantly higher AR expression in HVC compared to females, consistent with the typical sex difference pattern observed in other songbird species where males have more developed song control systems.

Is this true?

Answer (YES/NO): YES